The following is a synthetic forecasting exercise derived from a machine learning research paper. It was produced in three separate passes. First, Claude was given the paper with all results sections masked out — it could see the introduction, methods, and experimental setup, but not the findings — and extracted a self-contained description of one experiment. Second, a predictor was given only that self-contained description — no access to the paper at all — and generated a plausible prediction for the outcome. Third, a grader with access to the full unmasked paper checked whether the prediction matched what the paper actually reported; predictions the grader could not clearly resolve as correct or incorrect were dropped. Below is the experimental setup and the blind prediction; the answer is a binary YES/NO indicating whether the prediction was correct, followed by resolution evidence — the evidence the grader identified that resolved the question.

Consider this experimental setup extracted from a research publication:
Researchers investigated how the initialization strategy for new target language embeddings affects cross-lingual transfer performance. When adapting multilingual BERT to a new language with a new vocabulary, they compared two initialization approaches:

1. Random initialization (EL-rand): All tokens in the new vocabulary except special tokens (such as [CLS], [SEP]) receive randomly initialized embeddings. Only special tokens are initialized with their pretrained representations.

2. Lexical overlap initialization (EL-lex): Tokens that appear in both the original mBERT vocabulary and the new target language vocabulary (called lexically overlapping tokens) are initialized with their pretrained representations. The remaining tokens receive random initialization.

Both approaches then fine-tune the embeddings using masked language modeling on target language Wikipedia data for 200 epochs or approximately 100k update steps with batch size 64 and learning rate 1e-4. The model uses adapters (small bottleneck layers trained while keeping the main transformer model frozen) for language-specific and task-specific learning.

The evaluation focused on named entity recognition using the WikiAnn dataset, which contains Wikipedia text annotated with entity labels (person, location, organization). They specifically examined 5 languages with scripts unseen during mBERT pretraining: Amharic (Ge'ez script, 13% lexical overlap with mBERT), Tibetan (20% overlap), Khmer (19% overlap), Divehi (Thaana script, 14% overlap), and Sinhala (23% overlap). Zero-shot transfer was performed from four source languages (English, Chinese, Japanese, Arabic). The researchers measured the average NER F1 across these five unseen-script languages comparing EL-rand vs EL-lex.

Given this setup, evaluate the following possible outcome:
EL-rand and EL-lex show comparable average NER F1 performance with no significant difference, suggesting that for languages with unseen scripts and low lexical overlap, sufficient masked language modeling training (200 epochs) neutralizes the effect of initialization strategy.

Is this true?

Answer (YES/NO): NO